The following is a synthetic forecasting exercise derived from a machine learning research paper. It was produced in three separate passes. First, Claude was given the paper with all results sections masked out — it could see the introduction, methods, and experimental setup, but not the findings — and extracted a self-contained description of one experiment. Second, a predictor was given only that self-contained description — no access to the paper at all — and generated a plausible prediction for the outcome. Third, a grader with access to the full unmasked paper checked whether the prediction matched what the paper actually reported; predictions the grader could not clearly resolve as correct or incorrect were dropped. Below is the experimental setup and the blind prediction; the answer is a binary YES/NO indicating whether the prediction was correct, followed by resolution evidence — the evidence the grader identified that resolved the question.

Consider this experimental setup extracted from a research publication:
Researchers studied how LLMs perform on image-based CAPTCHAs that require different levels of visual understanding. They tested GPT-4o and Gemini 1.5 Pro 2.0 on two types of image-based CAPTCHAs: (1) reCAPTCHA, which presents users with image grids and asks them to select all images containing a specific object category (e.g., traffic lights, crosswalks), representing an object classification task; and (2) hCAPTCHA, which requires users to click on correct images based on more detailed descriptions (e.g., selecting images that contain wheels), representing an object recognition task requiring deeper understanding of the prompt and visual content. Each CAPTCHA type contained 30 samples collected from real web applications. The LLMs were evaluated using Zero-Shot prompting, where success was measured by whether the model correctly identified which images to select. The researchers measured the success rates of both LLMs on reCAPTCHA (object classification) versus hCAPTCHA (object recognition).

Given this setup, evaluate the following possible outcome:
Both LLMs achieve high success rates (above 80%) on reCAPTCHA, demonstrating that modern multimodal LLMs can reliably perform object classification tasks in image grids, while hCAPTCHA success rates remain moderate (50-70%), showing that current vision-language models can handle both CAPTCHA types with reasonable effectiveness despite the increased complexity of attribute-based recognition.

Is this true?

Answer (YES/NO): NO